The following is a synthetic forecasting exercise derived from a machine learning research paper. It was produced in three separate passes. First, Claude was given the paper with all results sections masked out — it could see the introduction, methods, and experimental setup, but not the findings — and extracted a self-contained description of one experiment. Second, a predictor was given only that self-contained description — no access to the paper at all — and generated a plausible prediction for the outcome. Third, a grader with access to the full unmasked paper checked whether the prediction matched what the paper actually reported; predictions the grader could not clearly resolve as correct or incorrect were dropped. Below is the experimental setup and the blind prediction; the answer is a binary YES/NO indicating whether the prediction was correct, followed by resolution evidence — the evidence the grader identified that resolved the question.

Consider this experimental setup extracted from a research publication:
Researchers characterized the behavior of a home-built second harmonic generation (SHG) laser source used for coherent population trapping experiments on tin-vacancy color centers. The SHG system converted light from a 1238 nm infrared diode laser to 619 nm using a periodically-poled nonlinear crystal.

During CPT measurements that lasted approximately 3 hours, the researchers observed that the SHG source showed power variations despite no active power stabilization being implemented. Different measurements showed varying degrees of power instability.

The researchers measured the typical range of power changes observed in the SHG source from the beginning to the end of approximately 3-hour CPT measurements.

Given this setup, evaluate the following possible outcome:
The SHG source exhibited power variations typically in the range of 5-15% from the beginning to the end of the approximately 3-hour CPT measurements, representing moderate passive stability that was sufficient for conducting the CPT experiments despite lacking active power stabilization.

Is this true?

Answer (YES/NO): NO